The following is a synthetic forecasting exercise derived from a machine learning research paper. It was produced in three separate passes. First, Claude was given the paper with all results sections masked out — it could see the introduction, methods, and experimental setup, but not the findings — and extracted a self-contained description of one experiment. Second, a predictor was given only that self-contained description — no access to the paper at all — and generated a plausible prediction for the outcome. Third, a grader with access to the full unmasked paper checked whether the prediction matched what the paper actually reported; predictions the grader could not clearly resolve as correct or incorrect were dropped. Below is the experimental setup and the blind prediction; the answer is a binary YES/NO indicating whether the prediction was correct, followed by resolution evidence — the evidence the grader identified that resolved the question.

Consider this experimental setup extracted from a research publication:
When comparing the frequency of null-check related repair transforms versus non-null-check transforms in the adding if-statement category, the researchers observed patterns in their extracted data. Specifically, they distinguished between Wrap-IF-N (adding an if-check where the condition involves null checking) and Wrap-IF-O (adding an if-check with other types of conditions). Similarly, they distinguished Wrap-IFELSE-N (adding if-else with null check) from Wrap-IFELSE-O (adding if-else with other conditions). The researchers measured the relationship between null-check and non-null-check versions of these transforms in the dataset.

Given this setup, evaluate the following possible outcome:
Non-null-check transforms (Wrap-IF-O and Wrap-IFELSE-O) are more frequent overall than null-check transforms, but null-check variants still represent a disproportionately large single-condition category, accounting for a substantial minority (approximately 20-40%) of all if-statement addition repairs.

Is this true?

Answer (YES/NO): YES